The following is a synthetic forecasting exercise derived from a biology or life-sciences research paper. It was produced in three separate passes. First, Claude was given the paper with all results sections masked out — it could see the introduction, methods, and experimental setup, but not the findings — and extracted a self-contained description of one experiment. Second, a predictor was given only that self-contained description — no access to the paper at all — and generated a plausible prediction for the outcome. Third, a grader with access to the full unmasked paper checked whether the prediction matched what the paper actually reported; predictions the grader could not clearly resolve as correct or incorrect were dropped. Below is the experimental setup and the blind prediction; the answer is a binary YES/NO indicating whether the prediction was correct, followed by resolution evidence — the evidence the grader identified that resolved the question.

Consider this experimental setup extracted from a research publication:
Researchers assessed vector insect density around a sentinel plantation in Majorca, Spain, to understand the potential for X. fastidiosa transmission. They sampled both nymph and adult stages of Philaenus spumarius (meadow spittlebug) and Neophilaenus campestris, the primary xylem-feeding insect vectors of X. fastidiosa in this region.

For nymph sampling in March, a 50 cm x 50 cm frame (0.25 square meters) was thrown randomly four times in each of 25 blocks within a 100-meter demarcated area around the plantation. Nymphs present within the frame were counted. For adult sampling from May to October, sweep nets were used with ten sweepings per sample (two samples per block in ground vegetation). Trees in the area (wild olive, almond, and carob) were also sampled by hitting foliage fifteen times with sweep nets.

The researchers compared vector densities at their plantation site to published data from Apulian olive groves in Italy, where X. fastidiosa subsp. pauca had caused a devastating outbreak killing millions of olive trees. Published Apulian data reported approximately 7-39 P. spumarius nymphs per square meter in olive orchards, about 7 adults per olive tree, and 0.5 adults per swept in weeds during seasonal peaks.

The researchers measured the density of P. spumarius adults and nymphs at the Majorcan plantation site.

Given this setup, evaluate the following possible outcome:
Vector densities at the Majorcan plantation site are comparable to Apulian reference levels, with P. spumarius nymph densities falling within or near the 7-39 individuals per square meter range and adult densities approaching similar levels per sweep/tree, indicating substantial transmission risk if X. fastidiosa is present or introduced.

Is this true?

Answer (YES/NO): NO